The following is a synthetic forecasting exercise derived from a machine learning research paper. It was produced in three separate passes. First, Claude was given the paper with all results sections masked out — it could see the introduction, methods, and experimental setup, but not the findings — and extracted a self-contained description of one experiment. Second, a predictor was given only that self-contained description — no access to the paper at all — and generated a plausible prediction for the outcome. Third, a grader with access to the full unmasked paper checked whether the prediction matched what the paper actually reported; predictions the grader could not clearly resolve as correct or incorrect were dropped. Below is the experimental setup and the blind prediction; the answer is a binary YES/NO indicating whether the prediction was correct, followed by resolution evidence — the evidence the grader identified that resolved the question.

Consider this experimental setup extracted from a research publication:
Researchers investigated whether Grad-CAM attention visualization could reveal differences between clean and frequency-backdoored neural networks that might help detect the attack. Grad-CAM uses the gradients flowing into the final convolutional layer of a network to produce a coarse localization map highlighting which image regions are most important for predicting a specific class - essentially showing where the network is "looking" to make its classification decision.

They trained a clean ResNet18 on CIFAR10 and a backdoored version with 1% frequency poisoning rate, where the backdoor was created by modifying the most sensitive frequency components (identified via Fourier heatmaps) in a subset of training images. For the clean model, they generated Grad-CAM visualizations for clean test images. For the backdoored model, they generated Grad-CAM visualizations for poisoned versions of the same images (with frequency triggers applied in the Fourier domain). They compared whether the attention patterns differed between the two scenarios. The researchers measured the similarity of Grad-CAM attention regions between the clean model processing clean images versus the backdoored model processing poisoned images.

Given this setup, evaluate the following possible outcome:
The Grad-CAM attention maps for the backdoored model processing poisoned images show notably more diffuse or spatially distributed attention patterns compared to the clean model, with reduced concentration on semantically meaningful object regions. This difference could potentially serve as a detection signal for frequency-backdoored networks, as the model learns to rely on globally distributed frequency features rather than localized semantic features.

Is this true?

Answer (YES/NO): NO